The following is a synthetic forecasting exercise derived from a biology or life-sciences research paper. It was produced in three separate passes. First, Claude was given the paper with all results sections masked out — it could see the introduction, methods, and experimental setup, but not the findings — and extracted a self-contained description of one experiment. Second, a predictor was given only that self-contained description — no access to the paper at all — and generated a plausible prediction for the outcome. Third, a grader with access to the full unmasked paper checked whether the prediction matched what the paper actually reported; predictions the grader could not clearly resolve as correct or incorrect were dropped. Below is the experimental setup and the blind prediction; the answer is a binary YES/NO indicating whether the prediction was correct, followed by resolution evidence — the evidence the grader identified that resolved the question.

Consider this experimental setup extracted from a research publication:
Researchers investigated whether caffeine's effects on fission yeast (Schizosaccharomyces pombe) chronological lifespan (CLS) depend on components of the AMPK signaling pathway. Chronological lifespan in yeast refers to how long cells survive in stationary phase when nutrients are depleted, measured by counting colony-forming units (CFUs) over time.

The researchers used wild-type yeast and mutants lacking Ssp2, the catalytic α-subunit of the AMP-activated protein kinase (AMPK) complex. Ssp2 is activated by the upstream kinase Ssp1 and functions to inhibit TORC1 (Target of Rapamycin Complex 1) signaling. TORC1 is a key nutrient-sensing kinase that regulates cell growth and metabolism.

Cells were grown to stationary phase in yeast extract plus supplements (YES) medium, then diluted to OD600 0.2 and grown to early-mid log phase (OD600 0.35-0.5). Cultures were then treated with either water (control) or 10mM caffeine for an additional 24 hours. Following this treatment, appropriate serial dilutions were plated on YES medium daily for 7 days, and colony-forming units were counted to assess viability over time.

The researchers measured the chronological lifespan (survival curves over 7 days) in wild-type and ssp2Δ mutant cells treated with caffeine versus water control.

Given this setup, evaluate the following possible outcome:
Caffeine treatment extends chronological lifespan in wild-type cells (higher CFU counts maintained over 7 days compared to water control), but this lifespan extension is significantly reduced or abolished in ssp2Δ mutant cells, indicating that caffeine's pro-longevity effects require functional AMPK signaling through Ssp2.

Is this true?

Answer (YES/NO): YES